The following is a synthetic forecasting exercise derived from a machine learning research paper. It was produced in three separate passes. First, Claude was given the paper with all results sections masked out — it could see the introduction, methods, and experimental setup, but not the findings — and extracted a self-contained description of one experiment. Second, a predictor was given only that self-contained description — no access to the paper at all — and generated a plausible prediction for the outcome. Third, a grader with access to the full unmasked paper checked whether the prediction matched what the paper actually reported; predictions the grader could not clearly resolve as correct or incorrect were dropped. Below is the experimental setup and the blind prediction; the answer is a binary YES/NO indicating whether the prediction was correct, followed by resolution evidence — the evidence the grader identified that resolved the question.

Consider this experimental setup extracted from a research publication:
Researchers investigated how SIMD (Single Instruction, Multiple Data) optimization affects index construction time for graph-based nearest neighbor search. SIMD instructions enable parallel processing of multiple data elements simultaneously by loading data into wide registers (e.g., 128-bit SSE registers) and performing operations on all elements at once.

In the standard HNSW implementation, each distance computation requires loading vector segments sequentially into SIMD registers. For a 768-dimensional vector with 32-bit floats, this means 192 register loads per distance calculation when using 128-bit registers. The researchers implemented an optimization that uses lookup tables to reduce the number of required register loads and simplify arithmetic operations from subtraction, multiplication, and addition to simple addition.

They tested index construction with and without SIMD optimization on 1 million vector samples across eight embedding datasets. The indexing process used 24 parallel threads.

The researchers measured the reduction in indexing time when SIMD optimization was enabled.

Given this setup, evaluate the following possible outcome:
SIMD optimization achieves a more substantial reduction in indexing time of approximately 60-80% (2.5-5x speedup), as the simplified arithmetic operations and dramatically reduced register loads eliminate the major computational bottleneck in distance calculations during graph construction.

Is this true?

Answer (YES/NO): NO